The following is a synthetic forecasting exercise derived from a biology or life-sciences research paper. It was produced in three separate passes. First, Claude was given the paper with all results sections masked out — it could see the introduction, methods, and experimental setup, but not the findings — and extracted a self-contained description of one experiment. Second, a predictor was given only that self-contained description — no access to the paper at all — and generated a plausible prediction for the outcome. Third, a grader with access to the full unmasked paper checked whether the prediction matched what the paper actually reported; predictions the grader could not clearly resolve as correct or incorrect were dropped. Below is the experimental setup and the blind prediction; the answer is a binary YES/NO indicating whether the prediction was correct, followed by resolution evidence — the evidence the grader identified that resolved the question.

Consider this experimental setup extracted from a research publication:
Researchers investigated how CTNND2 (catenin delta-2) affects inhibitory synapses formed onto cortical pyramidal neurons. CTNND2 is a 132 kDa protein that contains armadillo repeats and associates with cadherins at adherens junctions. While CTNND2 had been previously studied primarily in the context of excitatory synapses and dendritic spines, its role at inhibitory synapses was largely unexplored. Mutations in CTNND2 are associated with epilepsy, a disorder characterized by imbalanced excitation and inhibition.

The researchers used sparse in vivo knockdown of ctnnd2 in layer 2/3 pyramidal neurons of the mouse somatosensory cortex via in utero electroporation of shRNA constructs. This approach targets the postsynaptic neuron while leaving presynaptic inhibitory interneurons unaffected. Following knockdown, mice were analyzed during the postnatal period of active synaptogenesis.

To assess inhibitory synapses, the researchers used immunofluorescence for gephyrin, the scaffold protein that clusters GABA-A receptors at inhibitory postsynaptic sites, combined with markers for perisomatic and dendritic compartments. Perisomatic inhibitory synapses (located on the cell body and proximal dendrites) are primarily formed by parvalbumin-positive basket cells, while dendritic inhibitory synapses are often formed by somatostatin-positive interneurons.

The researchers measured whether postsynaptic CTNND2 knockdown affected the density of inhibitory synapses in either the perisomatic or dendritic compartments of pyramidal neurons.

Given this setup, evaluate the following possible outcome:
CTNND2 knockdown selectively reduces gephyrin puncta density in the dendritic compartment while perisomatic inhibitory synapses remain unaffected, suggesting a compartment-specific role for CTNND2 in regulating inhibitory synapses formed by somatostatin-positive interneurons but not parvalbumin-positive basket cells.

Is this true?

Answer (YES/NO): YES